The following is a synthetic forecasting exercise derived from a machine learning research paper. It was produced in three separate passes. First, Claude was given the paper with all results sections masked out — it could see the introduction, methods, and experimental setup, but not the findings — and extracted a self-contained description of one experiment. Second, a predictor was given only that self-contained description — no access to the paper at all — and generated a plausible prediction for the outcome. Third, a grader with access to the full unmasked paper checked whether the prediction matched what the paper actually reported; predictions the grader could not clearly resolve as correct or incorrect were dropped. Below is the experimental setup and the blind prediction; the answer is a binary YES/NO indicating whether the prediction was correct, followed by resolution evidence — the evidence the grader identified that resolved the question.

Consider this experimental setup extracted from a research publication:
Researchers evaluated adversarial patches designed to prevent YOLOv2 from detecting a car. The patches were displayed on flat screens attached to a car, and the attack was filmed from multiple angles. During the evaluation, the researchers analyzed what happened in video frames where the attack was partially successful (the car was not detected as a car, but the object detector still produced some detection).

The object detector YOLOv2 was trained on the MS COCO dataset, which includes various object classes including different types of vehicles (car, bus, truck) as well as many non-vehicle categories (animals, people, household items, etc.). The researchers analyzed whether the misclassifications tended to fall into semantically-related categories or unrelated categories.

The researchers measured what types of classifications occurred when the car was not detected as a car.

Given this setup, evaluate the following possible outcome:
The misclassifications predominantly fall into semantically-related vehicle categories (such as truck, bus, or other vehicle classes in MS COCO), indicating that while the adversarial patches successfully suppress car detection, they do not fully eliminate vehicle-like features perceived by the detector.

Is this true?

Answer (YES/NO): YES